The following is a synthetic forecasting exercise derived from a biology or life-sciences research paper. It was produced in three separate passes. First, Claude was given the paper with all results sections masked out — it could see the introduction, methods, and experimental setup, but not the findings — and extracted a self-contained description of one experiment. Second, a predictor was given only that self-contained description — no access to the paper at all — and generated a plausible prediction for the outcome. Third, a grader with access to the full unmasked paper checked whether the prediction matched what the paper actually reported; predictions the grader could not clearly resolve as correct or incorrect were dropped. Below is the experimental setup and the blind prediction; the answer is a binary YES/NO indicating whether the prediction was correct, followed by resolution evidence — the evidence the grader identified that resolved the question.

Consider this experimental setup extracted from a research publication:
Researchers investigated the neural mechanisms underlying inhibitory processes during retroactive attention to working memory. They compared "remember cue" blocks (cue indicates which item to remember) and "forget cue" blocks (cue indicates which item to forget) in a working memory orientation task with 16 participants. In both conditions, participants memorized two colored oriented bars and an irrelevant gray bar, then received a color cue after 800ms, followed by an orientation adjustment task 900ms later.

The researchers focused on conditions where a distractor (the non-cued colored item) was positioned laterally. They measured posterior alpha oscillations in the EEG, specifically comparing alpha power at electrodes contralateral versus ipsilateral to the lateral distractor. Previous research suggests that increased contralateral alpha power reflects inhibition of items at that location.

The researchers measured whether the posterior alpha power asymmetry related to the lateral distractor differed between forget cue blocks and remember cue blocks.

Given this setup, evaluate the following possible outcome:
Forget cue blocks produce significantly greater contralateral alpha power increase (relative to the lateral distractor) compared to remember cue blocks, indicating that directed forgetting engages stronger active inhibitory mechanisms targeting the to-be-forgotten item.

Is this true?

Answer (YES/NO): NO